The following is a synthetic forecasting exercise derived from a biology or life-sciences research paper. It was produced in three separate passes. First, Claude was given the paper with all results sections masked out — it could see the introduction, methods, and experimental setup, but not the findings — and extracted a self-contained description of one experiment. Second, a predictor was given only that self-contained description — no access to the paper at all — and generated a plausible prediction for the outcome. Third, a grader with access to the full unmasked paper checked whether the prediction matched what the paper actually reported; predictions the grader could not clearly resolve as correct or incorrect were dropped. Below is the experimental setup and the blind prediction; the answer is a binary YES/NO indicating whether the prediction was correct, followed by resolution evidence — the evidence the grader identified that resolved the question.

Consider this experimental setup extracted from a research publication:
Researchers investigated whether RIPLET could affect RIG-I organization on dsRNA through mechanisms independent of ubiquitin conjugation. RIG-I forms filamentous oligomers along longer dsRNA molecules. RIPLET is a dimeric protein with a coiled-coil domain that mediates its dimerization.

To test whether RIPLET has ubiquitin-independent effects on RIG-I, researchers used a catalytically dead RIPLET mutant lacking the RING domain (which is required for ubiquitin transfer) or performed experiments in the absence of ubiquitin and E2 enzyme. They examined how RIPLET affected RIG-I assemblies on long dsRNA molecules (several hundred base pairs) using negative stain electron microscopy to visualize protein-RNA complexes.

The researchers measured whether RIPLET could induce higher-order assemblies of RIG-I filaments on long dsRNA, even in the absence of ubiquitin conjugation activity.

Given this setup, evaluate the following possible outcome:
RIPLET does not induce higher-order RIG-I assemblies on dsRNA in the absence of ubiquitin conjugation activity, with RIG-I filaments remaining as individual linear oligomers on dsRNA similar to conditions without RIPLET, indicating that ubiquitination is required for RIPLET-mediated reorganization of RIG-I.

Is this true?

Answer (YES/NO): NO